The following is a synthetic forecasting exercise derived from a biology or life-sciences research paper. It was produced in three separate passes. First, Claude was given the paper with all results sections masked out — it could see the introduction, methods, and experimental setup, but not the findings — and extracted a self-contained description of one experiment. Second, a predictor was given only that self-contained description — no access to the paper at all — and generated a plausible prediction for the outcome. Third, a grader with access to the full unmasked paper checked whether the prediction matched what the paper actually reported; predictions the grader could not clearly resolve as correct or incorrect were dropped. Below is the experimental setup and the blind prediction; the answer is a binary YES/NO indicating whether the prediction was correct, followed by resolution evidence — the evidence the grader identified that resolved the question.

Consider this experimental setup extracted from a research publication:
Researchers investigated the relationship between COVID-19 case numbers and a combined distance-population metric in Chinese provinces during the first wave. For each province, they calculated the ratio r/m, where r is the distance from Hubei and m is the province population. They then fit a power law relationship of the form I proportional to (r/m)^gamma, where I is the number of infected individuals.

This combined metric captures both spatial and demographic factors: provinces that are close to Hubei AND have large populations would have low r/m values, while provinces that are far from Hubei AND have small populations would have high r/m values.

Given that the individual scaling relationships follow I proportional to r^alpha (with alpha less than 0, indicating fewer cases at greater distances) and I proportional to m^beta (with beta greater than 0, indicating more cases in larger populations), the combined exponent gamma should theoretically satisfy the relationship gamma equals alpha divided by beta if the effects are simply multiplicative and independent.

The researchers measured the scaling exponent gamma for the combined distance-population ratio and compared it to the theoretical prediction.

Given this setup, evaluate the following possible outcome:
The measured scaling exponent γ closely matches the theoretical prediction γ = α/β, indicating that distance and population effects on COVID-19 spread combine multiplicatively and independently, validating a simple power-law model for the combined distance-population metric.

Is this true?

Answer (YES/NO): NO